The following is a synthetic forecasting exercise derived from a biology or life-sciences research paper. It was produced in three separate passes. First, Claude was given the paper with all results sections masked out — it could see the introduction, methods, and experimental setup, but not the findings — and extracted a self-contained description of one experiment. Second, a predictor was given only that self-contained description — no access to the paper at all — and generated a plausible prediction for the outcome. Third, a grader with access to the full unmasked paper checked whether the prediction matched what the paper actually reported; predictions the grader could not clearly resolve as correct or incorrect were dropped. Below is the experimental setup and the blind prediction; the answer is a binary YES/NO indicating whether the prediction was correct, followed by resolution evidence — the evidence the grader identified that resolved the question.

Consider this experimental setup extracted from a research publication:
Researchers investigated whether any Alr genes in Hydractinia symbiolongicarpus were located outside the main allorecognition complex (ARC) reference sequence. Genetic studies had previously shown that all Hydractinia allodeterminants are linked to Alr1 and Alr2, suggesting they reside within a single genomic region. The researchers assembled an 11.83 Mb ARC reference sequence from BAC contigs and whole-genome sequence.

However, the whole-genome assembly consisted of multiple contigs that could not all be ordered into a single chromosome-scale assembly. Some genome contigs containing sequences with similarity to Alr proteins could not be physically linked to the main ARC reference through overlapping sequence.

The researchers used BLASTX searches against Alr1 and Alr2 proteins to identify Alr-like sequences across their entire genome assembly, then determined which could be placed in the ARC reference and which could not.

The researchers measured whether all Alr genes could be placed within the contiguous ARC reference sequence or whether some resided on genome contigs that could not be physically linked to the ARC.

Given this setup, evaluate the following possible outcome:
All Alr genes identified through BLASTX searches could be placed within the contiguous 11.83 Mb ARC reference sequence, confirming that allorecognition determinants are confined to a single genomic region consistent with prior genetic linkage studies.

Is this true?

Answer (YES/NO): NO